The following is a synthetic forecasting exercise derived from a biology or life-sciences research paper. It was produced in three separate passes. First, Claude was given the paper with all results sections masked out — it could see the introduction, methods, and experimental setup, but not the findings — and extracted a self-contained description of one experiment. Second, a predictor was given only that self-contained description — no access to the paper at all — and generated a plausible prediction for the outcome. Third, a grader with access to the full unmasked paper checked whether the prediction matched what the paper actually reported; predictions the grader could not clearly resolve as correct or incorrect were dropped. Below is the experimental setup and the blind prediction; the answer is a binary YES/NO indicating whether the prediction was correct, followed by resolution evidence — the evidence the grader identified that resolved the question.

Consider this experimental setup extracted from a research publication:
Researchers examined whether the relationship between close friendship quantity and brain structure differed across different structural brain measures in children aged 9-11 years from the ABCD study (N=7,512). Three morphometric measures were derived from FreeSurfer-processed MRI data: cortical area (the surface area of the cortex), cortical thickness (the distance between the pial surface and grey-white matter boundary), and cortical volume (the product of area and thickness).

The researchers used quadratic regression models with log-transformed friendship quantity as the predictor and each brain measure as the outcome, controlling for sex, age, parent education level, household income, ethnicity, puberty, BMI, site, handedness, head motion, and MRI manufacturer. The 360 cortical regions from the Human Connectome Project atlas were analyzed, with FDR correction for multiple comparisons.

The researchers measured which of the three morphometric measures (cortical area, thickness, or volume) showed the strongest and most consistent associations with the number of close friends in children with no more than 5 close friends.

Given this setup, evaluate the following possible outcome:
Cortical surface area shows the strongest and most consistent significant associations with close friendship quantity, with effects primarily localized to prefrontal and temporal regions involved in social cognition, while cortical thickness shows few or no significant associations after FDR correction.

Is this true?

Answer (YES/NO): YES